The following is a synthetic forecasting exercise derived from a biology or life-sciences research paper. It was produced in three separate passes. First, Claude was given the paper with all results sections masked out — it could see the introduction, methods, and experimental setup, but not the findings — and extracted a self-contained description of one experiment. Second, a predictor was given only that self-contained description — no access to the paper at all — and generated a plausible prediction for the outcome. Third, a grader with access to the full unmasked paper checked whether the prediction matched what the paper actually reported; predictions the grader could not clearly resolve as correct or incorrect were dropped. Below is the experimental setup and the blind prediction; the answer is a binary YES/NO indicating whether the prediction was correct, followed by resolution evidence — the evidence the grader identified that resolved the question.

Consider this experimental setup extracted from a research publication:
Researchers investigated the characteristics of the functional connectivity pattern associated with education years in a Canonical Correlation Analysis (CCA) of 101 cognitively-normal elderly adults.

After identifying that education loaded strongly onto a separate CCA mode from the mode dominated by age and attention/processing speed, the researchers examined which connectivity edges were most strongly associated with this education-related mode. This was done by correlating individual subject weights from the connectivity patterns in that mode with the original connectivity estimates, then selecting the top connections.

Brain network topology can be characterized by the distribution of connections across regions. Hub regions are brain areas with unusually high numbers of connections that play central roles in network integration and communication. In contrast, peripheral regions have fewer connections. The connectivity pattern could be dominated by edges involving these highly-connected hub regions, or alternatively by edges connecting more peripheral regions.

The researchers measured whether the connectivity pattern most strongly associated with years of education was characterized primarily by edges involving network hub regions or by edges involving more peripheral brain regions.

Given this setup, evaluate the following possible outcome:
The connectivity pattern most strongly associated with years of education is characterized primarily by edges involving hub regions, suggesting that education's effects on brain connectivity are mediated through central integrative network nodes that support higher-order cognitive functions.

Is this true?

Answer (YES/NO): YES